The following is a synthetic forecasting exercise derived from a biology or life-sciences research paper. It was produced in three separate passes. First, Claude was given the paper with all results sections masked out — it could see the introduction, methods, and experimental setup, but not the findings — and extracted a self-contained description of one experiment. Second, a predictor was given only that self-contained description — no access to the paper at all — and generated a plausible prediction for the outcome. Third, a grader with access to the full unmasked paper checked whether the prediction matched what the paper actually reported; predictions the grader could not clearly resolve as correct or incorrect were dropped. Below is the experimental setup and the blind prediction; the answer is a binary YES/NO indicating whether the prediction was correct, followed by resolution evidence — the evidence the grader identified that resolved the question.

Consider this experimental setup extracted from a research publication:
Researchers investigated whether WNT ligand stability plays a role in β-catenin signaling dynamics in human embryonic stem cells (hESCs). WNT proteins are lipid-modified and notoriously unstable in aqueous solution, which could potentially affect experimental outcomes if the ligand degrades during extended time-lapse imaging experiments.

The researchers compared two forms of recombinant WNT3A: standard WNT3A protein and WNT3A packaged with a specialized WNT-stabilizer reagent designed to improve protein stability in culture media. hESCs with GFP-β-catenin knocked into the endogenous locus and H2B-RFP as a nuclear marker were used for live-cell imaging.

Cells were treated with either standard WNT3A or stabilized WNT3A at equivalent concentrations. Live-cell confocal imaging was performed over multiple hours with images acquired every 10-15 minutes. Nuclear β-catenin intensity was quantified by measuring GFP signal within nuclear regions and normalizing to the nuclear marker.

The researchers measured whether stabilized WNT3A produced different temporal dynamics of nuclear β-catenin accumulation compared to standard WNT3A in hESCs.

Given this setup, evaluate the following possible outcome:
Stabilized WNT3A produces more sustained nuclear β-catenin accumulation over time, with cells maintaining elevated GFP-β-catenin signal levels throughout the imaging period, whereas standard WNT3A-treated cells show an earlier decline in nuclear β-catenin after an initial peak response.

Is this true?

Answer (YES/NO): NO